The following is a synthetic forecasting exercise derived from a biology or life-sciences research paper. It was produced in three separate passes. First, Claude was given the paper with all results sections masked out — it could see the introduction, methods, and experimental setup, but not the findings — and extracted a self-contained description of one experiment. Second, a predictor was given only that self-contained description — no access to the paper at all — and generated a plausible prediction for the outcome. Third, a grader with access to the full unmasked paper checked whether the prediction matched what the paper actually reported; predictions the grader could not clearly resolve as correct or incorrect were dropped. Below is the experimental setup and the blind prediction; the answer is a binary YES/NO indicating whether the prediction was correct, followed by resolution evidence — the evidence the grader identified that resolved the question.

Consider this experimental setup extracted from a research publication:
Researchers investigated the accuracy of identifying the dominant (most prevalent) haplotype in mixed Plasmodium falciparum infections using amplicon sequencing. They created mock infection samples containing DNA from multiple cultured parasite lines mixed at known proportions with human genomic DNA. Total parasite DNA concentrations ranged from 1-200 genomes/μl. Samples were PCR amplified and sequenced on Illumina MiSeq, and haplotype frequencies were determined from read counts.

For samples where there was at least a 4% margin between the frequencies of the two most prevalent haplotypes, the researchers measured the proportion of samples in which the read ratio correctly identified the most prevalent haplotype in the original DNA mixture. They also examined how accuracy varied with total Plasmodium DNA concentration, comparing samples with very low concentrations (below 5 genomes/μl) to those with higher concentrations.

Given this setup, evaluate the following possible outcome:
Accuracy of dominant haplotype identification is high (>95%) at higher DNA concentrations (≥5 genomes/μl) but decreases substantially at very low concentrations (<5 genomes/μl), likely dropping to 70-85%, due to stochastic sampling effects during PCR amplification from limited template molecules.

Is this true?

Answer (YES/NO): NO